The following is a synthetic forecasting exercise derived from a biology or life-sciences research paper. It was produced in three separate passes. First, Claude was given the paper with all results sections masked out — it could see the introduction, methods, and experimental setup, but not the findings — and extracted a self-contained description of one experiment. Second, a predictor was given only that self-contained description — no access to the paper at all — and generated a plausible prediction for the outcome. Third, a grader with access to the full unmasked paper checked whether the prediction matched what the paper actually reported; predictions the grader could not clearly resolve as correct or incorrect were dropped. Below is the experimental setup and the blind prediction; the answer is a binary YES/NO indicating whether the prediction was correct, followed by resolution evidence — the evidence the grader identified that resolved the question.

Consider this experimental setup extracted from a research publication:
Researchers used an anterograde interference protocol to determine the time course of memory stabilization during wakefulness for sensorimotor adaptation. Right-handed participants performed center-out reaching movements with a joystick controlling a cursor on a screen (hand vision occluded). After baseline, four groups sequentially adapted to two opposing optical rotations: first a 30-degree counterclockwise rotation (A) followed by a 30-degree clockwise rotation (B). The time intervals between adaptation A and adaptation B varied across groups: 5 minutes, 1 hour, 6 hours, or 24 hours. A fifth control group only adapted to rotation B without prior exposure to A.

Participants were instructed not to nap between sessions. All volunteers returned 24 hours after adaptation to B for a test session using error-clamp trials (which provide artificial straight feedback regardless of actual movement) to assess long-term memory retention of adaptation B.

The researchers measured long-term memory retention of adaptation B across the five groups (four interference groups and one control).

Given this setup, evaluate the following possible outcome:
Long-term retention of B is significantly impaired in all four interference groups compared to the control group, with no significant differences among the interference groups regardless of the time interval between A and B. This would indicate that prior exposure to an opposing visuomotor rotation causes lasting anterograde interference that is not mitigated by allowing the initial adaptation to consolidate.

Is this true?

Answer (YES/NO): NO